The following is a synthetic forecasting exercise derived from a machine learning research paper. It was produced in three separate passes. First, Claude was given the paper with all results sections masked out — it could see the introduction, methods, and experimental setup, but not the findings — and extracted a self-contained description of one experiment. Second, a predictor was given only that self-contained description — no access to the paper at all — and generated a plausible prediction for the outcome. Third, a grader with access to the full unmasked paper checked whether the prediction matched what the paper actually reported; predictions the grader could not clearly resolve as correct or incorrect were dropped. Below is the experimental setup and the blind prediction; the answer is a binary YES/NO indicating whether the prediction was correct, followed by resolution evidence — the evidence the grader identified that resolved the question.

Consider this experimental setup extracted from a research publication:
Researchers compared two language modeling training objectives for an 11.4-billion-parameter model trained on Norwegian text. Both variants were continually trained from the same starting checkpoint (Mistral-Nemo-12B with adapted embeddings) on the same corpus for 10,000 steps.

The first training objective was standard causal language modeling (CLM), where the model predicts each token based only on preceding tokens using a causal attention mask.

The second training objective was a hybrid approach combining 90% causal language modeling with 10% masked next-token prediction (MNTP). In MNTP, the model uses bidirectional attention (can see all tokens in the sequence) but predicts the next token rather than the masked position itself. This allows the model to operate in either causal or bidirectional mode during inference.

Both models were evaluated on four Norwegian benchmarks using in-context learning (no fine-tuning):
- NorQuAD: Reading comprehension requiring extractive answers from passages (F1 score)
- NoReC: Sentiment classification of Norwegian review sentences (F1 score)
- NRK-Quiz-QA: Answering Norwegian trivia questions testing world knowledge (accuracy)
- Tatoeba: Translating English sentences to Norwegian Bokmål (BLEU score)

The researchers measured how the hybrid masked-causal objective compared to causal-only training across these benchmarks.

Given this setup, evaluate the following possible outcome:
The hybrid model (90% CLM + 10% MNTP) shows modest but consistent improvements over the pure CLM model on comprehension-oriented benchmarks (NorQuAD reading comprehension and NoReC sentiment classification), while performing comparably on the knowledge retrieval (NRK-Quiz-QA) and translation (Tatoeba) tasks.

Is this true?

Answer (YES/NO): NO